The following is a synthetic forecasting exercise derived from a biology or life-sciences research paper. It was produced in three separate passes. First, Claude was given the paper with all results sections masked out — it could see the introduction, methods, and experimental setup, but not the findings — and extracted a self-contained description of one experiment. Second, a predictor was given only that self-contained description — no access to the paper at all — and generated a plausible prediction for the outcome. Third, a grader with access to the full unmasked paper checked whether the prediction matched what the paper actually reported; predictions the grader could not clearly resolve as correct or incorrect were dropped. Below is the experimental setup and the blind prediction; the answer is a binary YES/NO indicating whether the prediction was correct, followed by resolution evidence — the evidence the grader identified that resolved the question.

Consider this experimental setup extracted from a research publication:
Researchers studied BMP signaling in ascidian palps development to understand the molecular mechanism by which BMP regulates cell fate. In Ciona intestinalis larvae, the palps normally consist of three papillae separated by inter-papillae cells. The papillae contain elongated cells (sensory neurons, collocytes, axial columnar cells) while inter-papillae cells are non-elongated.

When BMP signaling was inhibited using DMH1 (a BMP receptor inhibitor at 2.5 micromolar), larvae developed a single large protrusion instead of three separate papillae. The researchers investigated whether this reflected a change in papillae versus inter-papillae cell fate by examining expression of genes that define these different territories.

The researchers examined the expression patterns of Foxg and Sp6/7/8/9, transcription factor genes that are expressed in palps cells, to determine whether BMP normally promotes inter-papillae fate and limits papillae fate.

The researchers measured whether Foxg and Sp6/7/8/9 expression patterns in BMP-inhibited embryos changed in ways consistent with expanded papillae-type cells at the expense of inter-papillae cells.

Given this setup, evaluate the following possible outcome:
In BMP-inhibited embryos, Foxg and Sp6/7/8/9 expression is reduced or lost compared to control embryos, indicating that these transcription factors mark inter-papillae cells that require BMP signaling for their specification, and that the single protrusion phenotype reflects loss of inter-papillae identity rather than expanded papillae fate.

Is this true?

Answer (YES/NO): NO